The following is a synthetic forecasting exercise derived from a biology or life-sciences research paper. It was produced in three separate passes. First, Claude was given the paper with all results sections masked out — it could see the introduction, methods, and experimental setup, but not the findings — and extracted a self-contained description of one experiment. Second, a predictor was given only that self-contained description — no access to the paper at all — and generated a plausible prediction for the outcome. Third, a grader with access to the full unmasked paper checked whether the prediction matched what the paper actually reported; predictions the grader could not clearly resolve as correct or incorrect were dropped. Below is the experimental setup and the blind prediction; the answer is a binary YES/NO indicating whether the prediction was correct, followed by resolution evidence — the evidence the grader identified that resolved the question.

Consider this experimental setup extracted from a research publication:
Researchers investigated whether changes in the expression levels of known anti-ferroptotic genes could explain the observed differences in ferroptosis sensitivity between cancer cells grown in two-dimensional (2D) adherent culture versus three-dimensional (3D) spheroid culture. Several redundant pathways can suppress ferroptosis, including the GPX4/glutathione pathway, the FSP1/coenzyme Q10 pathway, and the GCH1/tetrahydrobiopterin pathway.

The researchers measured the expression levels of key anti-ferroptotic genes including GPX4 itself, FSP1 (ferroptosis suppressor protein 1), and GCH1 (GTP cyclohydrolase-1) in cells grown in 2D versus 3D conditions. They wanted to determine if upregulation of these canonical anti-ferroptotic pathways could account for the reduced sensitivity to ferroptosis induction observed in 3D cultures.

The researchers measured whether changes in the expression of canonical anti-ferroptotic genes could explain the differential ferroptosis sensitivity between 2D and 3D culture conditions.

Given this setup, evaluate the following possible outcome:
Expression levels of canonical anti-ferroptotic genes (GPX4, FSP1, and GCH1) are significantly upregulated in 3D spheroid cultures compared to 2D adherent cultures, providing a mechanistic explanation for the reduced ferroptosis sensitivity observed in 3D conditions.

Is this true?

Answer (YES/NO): NO